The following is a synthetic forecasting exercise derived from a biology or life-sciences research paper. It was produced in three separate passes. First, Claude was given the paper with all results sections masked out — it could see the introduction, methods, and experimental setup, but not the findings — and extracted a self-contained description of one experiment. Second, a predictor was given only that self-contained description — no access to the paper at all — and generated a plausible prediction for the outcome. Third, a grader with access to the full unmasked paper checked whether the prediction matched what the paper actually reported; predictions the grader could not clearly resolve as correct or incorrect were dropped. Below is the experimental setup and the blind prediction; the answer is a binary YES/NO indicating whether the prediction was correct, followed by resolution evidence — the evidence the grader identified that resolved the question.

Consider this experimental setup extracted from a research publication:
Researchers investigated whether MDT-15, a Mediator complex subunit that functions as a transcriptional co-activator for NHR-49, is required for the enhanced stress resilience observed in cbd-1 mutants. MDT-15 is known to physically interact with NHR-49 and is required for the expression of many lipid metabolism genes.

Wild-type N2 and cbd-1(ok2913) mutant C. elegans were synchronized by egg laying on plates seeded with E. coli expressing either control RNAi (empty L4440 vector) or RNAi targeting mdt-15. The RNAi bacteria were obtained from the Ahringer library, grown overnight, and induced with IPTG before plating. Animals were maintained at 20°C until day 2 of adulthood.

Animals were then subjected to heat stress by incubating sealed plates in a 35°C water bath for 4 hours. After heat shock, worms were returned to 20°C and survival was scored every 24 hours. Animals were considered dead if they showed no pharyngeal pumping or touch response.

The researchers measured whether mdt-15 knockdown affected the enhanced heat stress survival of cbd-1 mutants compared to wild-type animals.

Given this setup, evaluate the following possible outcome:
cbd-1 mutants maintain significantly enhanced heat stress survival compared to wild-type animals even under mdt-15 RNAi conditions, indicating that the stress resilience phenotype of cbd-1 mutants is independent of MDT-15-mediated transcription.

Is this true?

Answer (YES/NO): NO